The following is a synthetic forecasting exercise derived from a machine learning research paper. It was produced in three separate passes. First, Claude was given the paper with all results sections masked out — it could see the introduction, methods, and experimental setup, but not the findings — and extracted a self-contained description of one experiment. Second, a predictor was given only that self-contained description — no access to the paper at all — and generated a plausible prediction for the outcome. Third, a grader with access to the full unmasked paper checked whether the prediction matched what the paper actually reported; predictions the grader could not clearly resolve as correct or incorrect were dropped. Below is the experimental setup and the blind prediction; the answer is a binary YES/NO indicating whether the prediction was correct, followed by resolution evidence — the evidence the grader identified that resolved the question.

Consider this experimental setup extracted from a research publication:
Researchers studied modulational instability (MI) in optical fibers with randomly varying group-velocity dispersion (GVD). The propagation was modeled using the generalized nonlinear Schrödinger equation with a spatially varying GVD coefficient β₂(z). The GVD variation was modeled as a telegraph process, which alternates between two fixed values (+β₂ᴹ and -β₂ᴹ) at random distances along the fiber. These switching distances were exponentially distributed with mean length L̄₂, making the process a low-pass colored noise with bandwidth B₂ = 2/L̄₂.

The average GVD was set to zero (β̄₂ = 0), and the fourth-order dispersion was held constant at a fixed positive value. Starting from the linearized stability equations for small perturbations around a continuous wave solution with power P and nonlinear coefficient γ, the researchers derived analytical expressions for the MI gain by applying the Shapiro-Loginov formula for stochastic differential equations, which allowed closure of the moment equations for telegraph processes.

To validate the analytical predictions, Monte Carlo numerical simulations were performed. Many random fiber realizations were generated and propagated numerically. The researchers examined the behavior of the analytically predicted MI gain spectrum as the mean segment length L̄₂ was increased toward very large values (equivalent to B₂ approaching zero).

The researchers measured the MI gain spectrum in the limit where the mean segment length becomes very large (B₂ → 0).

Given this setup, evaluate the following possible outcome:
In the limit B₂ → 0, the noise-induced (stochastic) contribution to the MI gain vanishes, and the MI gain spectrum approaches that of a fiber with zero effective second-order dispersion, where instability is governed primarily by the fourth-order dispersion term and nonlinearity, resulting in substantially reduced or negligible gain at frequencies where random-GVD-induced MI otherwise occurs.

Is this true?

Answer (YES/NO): NO